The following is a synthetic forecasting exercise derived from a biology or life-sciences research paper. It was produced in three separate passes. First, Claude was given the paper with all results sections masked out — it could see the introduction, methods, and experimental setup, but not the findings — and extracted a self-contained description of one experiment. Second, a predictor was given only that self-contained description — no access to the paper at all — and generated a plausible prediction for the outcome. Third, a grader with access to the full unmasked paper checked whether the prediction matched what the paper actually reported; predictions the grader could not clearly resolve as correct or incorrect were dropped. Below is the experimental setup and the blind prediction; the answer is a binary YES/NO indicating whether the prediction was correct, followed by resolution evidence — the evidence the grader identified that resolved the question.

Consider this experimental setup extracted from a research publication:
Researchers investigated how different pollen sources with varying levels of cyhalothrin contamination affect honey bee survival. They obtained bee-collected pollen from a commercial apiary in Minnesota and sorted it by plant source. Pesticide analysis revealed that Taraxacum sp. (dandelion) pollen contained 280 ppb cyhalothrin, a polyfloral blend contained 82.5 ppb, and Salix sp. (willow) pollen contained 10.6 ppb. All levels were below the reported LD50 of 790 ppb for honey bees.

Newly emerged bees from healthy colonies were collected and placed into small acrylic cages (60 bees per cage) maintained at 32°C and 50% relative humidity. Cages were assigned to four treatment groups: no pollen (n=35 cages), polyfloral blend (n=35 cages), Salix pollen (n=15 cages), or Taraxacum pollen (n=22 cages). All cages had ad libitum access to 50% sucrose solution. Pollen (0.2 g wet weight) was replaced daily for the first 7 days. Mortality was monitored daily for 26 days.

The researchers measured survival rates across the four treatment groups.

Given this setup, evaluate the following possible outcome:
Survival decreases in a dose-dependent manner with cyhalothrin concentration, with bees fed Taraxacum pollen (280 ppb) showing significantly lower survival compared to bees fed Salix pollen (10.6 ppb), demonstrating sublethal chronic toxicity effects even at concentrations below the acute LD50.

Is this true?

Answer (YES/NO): NO